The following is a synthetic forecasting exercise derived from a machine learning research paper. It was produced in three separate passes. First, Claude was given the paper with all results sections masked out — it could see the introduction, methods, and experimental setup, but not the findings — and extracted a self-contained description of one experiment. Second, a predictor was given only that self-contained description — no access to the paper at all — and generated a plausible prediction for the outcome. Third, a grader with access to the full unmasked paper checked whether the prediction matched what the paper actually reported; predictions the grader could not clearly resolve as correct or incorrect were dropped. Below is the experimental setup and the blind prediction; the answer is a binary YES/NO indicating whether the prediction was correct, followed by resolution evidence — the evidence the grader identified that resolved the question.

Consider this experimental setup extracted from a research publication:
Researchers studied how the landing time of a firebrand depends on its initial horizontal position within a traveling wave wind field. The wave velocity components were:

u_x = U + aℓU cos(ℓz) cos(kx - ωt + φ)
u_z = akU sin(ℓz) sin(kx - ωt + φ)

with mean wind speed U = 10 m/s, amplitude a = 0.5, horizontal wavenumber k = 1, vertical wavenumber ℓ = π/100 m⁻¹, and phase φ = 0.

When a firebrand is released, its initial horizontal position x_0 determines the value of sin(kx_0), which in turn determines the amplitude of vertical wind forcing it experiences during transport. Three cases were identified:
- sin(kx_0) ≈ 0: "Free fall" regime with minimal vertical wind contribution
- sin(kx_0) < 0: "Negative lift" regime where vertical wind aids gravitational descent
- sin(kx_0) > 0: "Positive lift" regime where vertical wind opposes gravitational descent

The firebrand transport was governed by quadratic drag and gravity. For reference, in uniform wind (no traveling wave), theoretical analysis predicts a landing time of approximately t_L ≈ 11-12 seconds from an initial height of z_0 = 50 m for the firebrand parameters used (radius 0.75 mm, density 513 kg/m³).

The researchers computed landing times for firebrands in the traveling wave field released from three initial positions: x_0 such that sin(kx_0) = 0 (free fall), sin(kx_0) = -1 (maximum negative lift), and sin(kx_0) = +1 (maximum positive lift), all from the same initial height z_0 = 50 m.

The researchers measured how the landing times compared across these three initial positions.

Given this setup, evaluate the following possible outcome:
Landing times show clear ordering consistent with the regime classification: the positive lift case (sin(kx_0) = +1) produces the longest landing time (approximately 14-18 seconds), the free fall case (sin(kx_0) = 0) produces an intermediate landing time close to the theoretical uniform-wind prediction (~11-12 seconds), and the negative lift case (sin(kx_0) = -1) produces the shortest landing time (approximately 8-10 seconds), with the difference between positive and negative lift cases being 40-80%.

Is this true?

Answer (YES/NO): NO